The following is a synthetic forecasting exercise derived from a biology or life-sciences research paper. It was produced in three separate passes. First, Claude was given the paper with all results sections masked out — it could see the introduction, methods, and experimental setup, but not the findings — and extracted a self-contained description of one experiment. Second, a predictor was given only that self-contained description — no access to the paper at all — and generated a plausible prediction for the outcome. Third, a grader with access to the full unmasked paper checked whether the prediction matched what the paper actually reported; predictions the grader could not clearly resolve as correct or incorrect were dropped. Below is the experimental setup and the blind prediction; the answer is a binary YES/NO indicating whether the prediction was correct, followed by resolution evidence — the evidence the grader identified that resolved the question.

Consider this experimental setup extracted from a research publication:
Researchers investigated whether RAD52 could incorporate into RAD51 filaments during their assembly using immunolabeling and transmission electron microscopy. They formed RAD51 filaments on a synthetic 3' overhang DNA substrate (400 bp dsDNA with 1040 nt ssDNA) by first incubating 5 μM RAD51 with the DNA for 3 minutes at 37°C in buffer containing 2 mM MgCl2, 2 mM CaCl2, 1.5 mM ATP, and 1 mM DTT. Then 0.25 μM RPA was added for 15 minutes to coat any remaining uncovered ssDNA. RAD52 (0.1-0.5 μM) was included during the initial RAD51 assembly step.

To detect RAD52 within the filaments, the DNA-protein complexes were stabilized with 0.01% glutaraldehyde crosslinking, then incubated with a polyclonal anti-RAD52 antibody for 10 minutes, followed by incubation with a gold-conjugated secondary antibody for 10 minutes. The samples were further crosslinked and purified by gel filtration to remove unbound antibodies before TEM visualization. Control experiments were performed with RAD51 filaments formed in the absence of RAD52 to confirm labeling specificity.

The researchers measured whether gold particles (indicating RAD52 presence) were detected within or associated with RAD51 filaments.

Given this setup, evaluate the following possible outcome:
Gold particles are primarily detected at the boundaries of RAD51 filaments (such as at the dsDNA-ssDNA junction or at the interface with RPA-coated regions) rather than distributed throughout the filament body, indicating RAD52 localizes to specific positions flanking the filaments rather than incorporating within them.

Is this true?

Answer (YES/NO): NO